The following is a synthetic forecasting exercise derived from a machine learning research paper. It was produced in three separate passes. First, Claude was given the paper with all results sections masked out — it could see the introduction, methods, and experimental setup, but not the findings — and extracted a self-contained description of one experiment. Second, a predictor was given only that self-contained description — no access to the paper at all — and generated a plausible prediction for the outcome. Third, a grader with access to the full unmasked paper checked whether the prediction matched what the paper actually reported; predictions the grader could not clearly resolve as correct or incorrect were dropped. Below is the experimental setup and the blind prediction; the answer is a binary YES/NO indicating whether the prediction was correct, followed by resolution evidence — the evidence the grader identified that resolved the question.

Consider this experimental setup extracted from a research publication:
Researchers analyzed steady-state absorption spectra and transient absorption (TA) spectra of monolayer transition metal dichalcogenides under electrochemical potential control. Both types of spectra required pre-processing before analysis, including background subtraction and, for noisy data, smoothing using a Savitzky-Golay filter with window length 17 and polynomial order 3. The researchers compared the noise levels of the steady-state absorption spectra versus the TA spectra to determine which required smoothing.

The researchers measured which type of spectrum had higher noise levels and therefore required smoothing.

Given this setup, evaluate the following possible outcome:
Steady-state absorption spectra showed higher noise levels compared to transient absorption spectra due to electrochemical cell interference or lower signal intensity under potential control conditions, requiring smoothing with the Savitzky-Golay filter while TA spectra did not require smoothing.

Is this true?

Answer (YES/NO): YES